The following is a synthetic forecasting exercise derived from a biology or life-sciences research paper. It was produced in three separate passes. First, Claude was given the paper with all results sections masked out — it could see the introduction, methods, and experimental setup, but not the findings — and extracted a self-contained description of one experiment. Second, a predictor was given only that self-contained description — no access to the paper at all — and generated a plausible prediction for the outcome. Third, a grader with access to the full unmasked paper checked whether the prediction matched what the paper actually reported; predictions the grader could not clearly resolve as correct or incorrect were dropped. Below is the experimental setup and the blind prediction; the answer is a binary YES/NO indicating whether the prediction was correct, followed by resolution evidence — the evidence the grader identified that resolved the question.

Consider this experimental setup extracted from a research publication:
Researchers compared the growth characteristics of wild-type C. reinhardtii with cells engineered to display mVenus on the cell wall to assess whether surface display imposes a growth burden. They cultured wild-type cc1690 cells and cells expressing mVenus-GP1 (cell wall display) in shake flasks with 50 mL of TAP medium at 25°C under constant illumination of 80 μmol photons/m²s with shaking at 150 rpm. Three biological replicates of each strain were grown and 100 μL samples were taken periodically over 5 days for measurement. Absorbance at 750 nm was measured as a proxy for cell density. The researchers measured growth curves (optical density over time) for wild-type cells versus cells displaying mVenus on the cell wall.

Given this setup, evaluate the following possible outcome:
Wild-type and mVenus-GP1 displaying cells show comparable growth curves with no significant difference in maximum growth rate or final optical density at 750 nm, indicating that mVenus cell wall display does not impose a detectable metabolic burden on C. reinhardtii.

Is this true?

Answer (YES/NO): YES